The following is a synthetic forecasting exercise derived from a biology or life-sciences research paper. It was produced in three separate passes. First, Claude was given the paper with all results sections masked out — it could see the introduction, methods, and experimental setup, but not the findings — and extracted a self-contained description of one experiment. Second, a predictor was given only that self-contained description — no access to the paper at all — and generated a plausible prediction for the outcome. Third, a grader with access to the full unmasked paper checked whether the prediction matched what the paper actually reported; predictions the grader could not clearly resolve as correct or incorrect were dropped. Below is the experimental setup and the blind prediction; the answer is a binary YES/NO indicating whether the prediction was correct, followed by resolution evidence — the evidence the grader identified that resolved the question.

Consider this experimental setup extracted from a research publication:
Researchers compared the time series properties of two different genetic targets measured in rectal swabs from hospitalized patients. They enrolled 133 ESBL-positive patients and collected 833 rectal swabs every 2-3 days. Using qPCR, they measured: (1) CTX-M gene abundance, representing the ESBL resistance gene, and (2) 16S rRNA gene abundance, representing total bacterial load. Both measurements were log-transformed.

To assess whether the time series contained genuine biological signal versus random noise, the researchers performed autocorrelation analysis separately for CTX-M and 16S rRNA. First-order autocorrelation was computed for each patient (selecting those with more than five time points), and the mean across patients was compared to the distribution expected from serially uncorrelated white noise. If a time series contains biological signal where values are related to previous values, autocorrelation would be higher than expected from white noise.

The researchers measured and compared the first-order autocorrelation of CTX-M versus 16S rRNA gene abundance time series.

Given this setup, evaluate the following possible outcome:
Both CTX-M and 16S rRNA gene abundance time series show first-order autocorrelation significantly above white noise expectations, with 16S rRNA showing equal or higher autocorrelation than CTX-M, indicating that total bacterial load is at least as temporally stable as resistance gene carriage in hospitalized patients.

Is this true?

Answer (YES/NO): NO